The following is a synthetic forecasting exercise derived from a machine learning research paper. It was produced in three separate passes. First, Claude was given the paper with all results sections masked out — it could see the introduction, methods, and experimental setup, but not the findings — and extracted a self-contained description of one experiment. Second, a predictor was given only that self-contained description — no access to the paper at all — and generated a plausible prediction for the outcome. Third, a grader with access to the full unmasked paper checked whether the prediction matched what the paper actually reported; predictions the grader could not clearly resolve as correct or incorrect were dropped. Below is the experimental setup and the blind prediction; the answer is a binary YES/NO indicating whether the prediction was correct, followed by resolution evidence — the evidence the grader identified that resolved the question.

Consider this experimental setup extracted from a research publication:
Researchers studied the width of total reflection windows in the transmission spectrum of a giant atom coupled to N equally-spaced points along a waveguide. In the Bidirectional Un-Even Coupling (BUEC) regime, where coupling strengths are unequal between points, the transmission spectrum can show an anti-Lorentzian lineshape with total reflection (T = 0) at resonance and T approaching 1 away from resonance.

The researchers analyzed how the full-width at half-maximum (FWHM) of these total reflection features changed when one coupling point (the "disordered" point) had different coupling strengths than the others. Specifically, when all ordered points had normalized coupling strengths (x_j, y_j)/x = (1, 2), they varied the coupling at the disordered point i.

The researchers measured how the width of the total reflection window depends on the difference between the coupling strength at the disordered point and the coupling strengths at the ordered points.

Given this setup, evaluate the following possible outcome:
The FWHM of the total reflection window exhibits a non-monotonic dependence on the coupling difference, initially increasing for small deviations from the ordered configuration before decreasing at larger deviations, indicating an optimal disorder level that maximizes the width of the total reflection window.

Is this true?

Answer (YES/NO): NO